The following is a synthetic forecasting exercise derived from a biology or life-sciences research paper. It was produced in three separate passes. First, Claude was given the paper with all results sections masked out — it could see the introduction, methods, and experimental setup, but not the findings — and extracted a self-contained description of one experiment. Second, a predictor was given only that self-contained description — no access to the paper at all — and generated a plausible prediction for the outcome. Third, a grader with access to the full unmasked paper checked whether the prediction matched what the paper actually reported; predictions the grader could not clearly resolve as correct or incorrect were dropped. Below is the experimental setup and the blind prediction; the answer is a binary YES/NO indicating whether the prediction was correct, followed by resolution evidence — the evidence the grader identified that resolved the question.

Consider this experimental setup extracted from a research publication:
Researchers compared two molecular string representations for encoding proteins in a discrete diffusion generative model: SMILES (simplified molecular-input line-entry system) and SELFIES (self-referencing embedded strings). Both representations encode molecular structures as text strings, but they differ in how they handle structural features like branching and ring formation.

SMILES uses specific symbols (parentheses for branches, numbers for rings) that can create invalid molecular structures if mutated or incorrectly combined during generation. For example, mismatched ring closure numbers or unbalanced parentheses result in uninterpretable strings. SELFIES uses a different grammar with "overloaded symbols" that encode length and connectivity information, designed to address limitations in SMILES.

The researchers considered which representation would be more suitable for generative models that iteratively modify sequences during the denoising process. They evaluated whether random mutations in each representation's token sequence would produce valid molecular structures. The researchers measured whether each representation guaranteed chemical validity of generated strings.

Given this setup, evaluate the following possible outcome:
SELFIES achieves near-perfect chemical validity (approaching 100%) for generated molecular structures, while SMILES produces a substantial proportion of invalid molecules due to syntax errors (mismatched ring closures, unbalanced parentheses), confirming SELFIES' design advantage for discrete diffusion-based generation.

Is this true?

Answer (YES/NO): YES